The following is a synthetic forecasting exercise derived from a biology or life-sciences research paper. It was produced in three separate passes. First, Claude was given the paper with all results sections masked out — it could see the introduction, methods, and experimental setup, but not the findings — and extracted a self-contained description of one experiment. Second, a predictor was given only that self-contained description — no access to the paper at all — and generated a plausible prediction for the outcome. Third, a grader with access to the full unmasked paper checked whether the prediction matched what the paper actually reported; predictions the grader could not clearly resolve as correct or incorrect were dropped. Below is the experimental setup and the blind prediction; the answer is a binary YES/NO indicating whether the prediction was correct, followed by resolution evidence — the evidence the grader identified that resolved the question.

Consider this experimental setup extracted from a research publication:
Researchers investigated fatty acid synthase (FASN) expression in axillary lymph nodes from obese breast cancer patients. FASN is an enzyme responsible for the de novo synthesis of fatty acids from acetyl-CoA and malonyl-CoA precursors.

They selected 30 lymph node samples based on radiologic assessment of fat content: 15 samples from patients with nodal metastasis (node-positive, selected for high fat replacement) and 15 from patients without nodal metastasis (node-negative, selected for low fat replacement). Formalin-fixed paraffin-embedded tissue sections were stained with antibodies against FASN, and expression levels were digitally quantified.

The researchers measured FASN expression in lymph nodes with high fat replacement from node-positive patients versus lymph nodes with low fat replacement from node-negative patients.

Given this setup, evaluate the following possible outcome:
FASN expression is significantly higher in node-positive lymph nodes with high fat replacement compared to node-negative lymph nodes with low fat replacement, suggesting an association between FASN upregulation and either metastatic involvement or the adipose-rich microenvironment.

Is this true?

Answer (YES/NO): NO